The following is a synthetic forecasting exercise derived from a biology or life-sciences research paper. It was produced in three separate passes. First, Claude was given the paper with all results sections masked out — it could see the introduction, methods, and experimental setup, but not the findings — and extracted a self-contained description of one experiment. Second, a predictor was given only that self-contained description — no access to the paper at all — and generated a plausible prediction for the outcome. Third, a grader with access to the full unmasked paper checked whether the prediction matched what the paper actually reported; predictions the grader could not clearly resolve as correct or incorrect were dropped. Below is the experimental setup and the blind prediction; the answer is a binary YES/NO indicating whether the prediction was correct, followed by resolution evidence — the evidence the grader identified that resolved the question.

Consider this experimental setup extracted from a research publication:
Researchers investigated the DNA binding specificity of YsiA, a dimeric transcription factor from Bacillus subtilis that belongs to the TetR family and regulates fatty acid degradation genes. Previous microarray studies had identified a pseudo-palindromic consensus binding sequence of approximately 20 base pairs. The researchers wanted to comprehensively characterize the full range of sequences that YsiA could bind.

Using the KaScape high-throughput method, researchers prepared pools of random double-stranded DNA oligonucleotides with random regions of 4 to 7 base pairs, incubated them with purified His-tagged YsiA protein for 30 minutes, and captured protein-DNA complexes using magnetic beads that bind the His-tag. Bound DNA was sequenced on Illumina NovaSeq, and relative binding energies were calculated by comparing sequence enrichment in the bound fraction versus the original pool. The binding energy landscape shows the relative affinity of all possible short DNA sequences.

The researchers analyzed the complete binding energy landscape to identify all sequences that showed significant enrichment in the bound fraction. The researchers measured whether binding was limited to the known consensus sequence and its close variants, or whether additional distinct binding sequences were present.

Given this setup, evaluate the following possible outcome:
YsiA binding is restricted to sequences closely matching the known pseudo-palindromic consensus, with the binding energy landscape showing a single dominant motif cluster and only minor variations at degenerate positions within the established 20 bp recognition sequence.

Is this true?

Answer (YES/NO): NO